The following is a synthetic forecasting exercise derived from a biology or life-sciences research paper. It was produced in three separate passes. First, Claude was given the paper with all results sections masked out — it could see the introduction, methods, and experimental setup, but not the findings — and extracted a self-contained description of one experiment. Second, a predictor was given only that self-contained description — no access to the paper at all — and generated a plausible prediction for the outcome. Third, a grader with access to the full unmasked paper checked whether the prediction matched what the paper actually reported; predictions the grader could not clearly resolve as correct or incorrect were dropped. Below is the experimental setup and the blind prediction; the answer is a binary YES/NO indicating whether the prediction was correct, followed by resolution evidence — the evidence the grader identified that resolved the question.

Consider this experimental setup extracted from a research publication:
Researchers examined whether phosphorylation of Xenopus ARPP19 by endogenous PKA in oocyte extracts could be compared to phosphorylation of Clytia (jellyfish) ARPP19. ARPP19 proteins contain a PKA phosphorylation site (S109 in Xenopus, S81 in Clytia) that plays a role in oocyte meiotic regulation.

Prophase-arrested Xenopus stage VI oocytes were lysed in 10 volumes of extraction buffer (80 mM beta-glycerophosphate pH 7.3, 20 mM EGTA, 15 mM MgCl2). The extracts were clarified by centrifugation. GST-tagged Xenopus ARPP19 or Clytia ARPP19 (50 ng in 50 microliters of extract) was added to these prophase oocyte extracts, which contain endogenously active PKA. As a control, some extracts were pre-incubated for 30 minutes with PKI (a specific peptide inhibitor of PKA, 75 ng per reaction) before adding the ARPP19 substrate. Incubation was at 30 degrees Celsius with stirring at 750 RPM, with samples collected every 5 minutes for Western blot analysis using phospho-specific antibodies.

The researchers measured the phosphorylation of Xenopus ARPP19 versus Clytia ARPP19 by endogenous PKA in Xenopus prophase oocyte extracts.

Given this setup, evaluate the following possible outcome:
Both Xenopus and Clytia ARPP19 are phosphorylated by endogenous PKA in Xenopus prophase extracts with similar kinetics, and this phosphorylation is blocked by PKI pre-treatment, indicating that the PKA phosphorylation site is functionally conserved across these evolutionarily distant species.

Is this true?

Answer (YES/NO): NO